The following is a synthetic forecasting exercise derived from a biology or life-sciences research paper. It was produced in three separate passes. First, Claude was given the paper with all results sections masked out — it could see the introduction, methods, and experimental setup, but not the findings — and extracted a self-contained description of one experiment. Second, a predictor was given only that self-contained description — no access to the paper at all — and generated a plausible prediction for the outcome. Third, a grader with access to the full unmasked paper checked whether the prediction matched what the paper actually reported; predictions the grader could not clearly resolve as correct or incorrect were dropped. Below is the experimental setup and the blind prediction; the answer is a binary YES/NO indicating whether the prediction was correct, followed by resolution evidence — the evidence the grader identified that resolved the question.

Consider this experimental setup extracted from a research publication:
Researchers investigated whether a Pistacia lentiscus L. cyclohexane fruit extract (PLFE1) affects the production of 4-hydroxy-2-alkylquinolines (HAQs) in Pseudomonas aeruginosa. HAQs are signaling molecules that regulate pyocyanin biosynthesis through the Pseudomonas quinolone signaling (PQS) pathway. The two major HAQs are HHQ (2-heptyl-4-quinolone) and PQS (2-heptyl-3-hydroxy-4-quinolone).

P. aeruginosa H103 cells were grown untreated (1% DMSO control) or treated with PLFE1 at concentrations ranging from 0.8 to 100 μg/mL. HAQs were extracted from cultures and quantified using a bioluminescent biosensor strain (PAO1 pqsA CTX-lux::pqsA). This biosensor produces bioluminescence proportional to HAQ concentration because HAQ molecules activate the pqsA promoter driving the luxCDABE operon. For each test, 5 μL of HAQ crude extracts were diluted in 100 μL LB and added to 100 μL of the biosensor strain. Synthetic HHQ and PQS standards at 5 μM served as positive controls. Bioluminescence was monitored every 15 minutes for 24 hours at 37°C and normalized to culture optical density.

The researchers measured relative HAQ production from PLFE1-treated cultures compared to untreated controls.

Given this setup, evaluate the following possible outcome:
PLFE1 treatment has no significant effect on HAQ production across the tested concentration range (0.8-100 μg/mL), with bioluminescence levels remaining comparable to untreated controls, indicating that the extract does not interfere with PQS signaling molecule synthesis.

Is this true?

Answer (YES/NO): NO